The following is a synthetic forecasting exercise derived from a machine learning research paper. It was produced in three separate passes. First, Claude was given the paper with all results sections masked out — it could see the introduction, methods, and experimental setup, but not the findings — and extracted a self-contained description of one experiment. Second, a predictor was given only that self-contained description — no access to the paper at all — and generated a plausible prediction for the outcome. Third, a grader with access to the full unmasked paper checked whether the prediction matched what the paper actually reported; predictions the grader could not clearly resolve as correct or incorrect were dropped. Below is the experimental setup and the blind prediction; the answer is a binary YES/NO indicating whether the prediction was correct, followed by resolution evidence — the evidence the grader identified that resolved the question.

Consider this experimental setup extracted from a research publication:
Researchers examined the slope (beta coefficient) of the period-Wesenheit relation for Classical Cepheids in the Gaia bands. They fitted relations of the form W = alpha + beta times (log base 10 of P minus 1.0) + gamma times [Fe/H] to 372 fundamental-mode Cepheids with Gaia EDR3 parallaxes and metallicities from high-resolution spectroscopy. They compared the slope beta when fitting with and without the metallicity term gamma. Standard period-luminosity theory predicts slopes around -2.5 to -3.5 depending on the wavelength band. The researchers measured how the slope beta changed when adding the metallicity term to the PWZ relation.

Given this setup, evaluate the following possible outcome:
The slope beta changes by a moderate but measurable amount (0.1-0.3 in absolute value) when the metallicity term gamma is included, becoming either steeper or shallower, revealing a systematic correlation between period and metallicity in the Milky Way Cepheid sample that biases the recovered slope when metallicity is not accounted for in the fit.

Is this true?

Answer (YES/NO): YES